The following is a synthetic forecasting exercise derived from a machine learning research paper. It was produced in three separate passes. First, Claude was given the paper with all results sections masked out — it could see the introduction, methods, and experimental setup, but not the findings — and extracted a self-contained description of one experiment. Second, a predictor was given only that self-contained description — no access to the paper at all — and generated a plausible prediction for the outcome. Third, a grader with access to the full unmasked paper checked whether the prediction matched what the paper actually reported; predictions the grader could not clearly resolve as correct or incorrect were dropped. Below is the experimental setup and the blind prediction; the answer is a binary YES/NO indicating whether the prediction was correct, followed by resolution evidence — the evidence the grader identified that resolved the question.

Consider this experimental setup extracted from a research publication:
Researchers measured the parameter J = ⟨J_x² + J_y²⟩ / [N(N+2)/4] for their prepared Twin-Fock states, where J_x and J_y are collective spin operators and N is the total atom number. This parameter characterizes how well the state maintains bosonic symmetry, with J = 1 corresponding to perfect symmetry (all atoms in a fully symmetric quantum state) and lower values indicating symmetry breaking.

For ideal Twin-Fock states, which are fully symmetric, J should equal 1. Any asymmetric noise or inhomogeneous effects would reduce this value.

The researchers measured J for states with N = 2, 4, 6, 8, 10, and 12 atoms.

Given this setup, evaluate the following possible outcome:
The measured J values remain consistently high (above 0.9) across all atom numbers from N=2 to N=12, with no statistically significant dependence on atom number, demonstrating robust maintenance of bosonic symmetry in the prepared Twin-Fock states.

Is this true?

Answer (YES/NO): NO